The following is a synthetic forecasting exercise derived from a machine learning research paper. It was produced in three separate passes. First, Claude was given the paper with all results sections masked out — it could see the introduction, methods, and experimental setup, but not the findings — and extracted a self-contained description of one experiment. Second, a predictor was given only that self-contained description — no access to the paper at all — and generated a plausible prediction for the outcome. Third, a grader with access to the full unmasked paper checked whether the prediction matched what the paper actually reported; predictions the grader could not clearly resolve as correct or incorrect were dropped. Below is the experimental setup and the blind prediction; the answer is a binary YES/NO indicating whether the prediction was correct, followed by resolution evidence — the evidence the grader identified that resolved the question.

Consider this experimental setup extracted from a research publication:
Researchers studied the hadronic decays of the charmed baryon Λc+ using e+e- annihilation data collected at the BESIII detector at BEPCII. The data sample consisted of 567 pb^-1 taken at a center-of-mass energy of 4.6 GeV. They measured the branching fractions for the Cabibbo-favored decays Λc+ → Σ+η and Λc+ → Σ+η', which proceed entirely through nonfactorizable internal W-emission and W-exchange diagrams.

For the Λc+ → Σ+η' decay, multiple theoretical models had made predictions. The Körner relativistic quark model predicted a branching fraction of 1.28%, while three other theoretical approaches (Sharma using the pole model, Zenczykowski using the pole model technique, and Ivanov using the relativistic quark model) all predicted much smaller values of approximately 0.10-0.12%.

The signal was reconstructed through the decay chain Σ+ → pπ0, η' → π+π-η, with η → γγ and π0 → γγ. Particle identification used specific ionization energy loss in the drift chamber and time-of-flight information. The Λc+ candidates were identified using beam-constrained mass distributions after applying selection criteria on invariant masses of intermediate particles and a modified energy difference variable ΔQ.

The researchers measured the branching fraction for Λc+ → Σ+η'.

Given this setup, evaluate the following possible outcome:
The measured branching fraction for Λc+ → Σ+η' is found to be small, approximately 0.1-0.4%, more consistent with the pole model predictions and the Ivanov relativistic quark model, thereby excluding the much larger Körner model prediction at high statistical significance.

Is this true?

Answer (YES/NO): NO